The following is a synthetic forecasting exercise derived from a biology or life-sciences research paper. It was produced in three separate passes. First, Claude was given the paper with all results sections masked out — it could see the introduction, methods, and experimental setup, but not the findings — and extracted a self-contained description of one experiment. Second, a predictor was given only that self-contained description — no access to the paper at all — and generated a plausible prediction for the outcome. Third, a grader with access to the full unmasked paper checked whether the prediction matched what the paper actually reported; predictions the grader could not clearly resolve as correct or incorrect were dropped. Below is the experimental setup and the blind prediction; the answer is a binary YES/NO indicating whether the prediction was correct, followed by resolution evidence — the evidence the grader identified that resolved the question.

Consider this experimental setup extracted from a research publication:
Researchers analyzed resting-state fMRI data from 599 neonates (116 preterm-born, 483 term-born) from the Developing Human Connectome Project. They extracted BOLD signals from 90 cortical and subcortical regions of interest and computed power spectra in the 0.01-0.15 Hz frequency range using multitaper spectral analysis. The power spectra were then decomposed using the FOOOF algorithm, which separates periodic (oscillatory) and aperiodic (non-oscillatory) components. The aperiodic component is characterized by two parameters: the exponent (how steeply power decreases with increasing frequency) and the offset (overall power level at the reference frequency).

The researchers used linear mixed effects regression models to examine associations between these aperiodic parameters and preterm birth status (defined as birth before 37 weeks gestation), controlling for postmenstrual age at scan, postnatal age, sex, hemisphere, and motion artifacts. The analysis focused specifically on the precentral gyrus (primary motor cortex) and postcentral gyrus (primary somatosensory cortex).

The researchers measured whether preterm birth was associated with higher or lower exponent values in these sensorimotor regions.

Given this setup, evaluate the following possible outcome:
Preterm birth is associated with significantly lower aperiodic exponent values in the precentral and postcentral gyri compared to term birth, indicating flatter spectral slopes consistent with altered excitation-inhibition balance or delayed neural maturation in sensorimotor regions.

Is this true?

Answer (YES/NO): YES